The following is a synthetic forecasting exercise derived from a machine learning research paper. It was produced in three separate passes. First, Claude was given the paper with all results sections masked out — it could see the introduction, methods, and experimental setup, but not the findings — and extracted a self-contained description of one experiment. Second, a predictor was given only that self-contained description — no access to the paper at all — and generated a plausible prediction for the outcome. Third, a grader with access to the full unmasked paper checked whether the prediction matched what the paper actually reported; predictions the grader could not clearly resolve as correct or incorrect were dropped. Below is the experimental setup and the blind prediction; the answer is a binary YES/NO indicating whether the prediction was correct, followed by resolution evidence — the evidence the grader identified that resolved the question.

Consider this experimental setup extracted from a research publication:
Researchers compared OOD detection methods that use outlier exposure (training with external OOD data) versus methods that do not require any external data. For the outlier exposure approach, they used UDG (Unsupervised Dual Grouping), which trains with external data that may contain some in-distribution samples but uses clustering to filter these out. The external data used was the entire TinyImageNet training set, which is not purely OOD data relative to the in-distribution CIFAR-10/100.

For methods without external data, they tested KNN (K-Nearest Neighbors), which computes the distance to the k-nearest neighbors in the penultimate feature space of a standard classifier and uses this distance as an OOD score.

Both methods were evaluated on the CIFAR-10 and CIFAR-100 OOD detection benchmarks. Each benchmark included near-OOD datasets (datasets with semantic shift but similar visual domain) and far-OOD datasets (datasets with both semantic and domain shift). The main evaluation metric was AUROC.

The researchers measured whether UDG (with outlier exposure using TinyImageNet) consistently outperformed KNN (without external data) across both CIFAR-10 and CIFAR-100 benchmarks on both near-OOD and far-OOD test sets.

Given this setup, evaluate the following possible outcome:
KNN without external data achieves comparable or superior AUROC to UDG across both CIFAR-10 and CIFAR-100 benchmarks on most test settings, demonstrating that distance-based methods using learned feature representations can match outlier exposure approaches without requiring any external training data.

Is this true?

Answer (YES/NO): YES